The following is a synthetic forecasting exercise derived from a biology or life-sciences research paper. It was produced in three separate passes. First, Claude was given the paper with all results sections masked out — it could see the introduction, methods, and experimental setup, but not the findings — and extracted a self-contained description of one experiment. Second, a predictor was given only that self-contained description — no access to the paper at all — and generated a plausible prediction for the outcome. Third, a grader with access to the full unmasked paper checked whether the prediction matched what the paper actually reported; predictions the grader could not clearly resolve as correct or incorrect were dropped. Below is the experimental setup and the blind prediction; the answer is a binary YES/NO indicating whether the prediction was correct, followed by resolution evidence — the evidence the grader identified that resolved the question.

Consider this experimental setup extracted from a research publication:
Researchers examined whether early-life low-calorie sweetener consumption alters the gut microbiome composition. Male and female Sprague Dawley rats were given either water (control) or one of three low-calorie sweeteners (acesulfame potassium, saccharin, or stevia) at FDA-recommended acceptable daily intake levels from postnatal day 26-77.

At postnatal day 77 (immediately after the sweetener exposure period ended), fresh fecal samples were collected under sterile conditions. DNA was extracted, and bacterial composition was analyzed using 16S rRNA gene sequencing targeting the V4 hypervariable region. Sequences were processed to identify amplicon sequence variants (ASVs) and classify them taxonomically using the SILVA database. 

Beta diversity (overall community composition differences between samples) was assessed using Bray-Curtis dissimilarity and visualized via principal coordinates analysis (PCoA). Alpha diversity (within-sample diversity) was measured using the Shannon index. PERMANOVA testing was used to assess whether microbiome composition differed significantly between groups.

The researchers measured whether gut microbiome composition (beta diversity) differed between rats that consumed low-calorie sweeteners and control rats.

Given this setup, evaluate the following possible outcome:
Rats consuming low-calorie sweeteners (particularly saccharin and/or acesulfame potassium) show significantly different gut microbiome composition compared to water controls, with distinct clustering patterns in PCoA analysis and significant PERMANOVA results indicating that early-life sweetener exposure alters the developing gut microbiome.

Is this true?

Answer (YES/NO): NO